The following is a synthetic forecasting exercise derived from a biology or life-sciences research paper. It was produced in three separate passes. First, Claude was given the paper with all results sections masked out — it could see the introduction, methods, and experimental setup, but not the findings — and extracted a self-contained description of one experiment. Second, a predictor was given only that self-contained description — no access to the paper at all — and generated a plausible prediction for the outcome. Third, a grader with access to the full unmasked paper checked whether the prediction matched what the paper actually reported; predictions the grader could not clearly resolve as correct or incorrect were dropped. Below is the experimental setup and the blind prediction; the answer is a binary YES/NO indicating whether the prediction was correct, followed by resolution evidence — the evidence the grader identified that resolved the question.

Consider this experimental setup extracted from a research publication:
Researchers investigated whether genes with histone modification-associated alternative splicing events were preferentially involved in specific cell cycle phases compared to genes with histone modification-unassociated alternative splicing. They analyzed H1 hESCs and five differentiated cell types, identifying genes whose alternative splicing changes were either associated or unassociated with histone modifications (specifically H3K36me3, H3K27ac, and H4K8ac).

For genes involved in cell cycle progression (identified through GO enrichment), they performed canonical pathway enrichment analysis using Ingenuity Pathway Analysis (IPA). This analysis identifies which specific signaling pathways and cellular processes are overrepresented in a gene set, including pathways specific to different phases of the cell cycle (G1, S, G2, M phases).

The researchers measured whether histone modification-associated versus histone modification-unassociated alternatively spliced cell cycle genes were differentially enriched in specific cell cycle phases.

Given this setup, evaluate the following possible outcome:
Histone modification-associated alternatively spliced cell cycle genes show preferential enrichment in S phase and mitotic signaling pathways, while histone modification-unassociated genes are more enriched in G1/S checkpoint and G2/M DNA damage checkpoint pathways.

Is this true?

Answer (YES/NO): NO